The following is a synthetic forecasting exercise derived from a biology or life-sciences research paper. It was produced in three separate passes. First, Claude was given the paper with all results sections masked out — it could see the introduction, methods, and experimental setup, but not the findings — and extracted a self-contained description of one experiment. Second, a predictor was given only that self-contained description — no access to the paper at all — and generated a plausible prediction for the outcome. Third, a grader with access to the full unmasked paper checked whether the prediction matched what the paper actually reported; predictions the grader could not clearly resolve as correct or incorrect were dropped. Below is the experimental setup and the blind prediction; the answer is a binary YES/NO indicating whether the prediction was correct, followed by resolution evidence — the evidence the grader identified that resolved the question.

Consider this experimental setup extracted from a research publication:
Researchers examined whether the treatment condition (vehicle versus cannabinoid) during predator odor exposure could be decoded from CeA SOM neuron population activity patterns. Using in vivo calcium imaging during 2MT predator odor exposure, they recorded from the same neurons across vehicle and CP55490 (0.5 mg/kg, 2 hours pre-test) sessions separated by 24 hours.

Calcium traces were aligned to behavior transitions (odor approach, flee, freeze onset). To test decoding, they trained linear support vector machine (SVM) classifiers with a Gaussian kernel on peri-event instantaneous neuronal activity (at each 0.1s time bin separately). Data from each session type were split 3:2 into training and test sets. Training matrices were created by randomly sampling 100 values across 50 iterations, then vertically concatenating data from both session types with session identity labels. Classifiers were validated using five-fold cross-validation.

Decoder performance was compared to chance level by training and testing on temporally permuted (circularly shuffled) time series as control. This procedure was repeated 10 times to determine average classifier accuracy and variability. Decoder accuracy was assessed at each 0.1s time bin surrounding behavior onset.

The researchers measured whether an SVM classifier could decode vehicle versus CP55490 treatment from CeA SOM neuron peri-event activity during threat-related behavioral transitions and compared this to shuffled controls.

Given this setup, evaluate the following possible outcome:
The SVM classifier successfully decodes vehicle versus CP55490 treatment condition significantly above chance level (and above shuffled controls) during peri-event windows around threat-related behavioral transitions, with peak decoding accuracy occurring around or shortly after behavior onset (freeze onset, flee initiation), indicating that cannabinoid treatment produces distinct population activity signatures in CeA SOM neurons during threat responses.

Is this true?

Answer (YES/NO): NO